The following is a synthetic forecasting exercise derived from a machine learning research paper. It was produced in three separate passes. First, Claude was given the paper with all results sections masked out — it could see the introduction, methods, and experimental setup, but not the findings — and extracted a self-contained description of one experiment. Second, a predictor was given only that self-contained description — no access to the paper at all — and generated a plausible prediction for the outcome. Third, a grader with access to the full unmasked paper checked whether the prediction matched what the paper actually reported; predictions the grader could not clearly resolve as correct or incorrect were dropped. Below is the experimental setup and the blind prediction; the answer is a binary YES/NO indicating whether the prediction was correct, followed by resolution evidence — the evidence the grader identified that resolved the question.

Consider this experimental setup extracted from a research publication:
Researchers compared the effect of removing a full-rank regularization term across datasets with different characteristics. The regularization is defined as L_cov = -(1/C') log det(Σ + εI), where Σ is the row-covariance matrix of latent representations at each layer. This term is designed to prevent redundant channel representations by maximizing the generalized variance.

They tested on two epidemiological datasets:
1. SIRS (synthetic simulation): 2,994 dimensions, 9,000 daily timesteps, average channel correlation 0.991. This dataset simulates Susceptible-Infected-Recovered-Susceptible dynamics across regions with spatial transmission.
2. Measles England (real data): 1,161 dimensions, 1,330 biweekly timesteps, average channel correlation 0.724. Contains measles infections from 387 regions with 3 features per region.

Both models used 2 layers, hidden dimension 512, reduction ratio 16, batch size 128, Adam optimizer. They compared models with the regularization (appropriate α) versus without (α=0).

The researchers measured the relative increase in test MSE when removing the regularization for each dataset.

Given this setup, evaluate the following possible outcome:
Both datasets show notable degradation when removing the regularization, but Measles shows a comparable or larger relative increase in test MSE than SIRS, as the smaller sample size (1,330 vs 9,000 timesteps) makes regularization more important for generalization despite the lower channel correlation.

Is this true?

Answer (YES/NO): NO